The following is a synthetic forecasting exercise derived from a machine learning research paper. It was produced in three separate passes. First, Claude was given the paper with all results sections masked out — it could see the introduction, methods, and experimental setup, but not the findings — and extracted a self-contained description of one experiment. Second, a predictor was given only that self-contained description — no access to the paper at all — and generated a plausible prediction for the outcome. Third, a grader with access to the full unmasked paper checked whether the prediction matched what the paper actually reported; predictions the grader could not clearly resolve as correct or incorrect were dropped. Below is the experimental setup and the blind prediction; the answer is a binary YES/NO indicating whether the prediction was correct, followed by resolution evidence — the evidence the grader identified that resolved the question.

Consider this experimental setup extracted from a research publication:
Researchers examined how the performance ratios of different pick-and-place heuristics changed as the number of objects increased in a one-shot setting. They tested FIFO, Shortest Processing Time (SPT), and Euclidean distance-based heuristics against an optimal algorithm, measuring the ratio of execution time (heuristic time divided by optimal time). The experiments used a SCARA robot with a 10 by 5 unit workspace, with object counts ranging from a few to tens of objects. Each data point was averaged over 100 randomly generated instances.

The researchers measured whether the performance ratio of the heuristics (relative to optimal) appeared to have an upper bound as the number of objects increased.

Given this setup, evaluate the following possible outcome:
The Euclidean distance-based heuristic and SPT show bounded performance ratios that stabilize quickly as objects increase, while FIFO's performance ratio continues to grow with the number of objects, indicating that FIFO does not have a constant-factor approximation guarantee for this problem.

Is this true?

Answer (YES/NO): NO